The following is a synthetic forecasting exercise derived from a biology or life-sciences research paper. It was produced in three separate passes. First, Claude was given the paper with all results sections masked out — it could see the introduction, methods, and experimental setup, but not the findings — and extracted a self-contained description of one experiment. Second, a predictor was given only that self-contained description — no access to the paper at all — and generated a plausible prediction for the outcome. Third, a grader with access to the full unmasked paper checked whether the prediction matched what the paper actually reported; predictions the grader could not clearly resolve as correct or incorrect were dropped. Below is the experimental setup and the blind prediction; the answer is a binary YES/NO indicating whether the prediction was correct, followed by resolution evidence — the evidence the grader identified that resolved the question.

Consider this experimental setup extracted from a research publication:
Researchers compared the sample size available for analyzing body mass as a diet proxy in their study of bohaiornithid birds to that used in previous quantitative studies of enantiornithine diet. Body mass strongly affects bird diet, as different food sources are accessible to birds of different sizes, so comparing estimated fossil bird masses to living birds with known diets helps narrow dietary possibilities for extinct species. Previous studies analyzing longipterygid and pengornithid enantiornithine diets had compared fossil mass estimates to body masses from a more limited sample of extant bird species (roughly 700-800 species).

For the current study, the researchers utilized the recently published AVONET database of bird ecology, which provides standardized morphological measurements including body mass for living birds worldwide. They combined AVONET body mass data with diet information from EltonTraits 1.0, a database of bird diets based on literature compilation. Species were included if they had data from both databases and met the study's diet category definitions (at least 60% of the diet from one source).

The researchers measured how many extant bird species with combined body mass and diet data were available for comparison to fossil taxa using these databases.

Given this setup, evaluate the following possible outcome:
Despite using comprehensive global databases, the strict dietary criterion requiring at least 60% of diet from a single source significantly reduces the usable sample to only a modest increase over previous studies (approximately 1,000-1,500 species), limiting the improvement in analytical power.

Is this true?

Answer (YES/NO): NO